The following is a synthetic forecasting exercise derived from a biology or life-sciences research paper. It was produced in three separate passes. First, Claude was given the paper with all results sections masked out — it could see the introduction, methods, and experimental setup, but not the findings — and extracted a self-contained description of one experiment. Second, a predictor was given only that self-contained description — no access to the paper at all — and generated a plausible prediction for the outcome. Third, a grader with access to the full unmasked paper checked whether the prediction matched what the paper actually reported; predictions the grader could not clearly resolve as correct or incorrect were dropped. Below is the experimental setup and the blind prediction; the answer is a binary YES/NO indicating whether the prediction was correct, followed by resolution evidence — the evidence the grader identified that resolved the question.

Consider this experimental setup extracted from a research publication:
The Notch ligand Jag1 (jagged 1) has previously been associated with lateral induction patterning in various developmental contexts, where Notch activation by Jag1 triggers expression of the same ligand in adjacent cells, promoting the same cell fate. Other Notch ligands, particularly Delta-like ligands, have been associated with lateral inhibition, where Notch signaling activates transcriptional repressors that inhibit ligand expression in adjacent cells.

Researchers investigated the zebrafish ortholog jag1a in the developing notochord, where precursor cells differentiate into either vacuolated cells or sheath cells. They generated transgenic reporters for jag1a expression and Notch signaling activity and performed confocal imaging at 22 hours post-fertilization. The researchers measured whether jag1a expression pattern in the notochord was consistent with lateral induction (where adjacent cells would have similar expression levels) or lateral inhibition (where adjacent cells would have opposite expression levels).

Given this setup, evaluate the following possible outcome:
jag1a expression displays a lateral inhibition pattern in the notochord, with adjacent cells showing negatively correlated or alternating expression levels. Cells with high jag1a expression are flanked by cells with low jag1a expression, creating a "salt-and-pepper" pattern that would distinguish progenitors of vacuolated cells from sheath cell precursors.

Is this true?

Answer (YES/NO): YES